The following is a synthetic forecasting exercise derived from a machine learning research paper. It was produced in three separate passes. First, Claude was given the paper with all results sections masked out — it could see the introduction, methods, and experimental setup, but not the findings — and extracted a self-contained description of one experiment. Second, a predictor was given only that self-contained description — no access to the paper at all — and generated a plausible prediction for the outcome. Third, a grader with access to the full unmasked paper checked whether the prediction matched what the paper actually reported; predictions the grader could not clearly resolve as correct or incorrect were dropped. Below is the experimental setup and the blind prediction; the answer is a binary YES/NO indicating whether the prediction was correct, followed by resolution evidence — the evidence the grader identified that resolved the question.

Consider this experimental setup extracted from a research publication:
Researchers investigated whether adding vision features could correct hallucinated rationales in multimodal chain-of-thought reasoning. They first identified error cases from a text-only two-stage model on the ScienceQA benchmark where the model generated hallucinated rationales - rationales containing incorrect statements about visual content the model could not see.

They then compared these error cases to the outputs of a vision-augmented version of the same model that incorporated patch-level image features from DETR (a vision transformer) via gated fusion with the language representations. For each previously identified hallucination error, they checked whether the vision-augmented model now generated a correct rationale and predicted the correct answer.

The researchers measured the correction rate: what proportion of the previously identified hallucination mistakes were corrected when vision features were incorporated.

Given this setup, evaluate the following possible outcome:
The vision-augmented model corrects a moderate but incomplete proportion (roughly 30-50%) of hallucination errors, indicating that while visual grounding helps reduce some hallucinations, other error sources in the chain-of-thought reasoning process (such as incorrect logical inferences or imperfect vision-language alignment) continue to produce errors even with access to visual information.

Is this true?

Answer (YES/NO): NO